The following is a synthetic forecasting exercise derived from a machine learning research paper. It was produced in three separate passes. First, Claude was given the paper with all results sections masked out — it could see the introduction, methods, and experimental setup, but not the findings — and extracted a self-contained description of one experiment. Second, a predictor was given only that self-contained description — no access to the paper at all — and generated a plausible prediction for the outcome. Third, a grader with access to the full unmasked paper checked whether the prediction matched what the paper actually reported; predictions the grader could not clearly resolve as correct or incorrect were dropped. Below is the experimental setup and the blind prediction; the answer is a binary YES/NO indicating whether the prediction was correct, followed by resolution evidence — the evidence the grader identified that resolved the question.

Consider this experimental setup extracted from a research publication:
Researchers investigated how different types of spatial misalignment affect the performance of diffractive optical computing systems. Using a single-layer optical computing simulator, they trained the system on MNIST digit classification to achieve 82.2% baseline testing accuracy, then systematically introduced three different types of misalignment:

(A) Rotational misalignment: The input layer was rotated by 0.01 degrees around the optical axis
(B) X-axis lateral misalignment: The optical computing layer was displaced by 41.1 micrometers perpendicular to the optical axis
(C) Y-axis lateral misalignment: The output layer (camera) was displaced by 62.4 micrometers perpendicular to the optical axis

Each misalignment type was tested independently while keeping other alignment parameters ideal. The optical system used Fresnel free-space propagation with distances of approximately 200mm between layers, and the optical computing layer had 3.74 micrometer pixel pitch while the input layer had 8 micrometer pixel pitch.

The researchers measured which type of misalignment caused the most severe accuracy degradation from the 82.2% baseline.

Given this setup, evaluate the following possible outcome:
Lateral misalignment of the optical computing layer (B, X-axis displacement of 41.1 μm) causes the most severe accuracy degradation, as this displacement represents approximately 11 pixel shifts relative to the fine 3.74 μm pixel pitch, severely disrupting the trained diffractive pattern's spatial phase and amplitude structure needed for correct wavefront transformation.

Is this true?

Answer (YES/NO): NO